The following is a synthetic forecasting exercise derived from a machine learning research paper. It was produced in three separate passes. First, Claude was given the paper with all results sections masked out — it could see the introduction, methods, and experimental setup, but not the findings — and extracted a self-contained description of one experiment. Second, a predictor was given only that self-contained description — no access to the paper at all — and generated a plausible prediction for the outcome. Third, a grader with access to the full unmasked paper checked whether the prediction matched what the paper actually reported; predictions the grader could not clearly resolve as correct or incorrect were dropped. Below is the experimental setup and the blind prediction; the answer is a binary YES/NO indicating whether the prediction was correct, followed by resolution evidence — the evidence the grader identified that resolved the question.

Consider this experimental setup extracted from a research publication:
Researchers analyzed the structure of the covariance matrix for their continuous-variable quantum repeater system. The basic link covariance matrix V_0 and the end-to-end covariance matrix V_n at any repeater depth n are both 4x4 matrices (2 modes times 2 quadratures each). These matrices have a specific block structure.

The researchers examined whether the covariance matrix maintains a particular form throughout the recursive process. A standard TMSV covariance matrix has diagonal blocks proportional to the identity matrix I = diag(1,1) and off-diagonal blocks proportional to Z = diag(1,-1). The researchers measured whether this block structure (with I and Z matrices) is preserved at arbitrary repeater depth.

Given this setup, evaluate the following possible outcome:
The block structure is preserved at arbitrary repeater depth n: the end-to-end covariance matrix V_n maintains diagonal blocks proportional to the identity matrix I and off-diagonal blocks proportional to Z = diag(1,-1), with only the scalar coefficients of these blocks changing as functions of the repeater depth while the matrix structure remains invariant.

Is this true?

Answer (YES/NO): YES